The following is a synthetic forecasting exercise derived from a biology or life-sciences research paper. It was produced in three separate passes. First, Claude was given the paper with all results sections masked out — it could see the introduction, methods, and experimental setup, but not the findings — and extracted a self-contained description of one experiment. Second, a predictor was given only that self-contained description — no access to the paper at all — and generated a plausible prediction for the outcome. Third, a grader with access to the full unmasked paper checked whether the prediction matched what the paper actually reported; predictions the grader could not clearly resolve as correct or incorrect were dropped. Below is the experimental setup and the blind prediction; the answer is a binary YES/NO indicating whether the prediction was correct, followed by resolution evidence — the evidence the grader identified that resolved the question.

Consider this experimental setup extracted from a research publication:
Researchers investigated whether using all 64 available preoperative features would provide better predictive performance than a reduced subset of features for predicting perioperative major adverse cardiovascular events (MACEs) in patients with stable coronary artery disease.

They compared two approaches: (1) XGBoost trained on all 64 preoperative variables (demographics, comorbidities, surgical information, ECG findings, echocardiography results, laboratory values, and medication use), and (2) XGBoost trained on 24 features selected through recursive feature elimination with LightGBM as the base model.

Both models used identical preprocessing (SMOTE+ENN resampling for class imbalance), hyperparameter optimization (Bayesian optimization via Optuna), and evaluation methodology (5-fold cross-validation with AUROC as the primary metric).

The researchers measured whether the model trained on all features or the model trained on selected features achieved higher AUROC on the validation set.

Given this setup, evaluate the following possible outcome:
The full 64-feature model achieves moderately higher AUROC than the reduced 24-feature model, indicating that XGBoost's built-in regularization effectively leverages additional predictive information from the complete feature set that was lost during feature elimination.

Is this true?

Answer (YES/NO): NO